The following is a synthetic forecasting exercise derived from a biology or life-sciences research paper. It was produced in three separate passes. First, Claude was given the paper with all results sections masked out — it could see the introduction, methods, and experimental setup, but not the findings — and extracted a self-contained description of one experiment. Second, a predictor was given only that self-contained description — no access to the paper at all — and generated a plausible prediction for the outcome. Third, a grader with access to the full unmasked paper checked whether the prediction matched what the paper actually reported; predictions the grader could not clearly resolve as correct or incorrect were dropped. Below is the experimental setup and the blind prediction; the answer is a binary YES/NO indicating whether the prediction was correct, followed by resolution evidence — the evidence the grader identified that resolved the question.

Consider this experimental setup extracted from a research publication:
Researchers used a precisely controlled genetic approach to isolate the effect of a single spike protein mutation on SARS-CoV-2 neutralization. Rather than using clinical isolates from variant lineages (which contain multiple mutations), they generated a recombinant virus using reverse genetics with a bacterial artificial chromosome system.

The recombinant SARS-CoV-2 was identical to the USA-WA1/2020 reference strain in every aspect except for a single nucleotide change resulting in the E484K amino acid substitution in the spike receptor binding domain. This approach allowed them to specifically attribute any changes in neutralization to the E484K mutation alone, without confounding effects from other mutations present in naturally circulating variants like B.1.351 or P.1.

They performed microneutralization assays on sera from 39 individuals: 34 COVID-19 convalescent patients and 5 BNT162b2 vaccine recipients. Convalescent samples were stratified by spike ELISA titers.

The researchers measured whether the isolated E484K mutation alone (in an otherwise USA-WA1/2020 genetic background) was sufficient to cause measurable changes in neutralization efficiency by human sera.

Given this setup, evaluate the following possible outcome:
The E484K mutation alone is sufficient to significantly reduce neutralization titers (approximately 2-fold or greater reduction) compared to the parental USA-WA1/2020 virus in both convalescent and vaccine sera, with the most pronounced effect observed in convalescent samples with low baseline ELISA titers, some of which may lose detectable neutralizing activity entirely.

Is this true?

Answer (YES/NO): NO